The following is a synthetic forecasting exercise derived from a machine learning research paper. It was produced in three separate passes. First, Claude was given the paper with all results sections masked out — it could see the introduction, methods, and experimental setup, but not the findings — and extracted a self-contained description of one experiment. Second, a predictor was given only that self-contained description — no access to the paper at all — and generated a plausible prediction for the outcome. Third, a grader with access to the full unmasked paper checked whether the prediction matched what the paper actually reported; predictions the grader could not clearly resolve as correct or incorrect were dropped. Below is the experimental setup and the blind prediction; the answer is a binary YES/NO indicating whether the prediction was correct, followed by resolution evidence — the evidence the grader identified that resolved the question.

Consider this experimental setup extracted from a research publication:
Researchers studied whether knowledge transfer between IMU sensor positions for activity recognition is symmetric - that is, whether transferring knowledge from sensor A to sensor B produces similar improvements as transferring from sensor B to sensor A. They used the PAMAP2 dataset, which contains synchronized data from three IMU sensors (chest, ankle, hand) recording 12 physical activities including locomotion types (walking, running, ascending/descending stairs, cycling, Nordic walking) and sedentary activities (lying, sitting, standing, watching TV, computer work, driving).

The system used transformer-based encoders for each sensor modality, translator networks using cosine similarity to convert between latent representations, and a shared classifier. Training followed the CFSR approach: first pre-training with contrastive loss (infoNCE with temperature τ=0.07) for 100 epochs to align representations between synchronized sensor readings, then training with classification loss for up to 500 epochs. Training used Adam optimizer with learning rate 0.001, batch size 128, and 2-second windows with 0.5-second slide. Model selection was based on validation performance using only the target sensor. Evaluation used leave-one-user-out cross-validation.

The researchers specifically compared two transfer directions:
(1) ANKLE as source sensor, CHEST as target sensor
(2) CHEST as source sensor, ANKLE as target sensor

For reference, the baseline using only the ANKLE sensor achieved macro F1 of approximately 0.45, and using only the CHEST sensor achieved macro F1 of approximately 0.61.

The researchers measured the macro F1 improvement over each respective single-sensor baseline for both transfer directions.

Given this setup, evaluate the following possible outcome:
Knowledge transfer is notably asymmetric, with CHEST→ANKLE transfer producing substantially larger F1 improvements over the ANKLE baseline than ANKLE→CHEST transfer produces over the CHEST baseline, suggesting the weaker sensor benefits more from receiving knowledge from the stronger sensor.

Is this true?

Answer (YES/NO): NO